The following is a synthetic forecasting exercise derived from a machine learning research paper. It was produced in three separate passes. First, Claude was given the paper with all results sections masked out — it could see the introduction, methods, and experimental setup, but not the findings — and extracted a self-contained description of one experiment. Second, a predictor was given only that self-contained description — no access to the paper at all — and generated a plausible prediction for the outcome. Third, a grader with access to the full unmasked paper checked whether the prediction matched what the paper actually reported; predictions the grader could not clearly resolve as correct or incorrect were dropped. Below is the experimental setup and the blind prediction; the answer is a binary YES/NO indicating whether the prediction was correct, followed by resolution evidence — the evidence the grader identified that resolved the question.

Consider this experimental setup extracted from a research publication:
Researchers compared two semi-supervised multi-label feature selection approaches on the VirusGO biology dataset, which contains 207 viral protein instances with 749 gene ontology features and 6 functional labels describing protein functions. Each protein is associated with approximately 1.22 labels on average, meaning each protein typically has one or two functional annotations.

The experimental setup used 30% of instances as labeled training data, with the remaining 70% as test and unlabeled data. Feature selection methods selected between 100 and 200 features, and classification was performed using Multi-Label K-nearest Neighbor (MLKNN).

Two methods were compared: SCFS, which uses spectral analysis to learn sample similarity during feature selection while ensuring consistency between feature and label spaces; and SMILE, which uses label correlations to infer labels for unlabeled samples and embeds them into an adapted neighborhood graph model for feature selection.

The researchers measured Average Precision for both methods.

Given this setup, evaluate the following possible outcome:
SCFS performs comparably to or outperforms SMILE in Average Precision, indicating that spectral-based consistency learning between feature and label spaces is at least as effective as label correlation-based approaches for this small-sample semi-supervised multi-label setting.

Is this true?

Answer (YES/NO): YES